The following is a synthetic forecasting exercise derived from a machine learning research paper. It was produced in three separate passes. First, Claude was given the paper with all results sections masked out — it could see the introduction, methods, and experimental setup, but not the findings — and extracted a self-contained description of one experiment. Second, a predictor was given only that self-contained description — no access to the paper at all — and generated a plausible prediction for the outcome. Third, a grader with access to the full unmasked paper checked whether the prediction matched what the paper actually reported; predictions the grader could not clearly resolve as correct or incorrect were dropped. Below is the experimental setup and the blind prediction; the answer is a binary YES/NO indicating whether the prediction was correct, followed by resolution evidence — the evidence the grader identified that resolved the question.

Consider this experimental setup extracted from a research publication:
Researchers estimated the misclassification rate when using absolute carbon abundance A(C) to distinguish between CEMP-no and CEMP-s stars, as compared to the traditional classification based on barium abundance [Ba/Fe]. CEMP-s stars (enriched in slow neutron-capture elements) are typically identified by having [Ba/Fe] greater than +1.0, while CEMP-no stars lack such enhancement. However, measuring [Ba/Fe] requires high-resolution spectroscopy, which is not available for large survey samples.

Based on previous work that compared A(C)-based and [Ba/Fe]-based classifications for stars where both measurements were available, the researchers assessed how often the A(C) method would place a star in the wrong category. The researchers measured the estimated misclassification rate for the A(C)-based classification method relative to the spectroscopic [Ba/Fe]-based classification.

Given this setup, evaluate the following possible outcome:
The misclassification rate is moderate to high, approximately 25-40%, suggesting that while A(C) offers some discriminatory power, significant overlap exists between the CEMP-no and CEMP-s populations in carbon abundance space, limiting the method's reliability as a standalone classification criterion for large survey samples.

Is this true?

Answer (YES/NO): NO